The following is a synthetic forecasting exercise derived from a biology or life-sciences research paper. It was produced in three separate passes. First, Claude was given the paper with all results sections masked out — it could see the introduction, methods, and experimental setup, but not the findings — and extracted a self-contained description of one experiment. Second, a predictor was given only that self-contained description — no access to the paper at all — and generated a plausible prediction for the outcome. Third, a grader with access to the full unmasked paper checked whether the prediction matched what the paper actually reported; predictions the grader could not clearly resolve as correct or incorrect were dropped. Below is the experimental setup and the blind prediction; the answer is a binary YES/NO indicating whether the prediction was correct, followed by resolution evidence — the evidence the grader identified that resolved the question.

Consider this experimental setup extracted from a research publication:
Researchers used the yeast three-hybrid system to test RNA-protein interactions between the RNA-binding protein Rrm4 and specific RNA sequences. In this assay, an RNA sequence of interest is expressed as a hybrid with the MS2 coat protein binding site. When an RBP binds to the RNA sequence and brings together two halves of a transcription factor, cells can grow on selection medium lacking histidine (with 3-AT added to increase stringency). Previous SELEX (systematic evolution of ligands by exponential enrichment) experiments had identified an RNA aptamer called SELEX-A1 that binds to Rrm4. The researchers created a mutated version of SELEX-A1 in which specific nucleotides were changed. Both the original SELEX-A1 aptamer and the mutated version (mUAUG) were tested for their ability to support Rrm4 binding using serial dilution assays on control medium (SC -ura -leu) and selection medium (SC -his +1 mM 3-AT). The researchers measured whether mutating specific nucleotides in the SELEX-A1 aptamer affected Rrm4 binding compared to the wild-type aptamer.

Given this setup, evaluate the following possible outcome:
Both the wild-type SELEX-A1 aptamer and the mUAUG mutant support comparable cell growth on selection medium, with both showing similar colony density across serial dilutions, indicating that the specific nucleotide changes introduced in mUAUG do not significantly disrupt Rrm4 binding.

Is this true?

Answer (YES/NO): NO